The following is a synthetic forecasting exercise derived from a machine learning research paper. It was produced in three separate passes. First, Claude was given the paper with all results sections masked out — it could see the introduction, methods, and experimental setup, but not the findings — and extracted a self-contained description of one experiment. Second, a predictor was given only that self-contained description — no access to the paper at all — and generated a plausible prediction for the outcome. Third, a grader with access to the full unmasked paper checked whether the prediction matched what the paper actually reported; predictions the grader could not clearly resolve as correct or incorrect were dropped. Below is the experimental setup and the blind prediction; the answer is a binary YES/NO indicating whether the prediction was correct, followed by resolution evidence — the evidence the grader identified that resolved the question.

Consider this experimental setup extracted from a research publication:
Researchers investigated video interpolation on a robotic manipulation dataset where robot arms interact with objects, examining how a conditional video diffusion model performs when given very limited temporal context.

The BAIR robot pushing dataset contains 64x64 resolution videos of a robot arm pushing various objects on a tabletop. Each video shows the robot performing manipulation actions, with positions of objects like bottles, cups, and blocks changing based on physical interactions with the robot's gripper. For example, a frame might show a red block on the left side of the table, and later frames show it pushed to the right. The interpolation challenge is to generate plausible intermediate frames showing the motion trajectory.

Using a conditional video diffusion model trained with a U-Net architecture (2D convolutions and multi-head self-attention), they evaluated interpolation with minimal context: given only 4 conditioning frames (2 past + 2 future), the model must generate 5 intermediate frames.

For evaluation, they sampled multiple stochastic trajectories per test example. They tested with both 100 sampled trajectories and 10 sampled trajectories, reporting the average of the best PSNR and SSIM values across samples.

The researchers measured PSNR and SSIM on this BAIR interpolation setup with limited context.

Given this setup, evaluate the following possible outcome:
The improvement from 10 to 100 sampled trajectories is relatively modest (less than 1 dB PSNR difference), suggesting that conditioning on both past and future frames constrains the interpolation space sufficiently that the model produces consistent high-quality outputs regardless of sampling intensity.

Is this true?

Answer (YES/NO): NO